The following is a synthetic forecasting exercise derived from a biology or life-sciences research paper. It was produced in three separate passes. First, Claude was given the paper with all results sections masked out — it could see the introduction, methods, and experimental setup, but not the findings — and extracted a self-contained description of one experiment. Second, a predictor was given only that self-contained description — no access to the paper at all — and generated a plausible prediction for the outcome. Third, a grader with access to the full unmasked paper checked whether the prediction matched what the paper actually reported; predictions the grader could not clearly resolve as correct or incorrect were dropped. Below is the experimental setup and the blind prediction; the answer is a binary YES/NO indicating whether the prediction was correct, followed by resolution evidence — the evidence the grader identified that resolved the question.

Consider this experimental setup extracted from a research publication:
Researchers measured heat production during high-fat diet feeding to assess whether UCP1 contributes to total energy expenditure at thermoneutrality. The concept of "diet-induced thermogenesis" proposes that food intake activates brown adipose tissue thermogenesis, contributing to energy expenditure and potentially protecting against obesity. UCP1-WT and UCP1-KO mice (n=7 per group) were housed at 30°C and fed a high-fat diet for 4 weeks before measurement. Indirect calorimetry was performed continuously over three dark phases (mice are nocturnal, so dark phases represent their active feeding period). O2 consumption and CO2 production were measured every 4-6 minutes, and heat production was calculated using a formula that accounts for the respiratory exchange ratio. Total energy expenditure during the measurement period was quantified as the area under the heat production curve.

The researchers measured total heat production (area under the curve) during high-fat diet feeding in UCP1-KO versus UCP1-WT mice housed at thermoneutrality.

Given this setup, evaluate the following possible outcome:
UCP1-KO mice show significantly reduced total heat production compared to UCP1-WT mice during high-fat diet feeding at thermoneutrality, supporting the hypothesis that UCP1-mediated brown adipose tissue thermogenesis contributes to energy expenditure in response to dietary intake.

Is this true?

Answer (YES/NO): NO